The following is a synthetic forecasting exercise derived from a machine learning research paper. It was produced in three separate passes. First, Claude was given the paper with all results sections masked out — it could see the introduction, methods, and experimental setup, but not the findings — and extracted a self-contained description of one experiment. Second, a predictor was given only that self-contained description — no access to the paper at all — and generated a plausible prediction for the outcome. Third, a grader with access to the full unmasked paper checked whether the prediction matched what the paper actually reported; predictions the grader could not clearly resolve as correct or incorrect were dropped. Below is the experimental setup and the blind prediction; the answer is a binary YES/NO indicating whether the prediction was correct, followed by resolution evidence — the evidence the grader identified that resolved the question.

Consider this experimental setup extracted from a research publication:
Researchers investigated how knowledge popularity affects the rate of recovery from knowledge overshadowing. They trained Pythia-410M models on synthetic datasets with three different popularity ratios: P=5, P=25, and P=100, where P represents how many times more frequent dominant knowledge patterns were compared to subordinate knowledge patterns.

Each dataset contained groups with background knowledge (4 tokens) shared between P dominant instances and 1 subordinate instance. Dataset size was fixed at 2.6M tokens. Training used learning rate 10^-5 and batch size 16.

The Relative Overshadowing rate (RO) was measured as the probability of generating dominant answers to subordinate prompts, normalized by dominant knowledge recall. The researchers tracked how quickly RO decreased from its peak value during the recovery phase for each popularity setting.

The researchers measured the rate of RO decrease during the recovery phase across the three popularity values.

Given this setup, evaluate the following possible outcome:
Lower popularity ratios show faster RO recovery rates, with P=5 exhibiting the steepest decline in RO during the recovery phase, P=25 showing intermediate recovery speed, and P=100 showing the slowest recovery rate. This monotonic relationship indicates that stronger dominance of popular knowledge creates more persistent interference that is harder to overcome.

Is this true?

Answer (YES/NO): NO